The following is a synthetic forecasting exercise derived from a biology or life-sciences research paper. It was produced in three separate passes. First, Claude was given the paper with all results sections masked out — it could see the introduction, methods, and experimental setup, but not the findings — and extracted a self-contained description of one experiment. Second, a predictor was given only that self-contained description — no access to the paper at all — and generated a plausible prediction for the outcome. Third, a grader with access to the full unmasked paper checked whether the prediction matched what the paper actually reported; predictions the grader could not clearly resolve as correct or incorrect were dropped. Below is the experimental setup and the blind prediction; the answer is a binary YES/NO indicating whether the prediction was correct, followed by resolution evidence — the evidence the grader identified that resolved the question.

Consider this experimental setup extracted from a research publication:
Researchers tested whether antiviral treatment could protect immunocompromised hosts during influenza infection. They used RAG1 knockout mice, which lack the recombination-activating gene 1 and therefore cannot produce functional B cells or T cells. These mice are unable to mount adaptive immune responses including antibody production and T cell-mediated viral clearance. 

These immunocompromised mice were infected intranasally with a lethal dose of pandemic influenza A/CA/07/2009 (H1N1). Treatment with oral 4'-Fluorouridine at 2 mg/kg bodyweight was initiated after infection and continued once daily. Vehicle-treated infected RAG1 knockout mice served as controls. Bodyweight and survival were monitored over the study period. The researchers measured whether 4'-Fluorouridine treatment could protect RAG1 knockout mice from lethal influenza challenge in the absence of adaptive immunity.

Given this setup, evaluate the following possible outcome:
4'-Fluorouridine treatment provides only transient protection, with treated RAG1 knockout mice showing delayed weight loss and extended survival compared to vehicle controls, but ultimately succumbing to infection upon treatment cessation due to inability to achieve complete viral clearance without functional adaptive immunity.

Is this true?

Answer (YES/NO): NO